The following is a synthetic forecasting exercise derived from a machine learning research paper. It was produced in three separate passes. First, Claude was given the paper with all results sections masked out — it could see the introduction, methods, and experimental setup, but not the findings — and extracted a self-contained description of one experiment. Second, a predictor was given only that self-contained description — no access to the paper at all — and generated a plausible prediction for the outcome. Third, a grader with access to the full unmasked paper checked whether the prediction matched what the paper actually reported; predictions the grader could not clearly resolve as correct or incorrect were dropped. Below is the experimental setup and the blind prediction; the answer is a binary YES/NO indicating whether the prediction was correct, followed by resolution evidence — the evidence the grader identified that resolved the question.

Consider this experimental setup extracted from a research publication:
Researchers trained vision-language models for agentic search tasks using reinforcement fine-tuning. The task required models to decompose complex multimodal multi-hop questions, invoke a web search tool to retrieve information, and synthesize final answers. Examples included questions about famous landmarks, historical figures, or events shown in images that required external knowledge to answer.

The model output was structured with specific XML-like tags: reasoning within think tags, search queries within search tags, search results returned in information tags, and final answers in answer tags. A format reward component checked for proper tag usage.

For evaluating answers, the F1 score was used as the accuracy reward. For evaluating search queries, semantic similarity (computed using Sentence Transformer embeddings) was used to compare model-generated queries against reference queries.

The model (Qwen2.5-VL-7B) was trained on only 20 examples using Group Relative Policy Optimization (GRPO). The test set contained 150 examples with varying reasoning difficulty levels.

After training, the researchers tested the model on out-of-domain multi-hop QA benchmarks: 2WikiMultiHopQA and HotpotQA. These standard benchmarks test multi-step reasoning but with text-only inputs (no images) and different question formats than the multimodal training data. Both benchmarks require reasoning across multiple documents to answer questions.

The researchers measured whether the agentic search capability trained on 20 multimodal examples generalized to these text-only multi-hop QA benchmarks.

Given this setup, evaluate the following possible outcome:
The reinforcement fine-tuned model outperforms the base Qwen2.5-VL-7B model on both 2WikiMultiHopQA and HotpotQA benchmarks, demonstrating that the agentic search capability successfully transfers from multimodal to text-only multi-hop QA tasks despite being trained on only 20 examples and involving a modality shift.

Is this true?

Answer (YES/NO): YES